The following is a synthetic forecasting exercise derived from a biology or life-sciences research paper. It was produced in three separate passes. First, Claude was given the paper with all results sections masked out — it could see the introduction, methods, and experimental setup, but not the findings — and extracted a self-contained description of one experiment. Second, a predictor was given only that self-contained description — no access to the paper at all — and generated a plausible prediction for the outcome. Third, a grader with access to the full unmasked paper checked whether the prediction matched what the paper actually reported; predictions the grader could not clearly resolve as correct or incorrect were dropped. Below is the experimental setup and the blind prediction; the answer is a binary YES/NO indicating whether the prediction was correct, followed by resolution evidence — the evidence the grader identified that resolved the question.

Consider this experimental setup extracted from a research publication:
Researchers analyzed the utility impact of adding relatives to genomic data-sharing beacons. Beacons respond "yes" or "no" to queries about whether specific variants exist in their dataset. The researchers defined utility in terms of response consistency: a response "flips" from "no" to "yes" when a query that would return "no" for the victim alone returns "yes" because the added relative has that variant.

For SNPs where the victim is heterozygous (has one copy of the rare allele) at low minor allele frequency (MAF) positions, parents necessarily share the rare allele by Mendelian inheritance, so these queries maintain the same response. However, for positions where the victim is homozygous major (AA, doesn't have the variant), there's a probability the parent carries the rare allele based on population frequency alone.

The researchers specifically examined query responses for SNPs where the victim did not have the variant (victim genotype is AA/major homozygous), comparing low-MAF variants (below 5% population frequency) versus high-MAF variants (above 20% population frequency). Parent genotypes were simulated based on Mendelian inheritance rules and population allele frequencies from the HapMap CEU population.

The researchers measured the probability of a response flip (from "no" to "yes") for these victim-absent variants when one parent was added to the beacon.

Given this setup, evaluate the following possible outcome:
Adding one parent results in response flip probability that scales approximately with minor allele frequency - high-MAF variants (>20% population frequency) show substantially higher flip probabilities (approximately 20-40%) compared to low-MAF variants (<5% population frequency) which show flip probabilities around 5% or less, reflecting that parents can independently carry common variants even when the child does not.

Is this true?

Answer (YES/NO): NO